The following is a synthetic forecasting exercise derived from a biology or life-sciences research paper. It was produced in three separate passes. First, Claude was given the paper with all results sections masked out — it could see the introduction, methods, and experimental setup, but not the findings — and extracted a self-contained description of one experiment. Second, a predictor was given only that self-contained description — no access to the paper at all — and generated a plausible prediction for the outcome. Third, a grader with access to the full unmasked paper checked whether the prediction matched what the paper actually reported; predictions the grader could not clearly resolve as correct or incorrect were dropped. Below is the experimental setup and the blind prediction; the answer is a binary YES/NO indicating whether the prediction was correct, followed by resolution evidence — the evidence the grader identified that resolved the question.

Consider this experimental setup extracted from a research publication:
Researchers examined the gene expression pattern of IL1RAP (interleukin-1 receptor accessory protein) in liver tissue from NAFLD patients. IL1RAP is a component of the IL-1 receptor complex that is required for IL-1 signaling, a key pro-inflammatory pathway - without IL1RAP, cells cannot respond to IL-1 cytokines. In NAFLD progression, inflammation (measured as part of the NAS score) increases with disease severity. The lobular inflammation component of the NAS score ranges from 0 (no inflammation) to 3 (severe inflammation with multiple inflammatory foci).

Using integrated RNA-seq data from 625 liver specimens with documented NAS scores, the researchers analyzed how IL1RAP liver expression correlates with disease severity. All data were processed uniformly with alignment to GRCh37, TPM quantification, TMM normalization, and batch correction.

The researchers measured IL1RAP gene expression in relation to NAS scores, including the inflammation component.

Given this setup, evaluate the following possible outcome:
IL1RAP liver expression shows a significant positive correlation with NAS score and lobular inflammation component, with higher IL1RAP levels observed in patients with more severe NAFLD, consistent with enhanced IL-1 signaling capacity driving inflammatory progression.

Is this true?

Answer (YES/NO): NO